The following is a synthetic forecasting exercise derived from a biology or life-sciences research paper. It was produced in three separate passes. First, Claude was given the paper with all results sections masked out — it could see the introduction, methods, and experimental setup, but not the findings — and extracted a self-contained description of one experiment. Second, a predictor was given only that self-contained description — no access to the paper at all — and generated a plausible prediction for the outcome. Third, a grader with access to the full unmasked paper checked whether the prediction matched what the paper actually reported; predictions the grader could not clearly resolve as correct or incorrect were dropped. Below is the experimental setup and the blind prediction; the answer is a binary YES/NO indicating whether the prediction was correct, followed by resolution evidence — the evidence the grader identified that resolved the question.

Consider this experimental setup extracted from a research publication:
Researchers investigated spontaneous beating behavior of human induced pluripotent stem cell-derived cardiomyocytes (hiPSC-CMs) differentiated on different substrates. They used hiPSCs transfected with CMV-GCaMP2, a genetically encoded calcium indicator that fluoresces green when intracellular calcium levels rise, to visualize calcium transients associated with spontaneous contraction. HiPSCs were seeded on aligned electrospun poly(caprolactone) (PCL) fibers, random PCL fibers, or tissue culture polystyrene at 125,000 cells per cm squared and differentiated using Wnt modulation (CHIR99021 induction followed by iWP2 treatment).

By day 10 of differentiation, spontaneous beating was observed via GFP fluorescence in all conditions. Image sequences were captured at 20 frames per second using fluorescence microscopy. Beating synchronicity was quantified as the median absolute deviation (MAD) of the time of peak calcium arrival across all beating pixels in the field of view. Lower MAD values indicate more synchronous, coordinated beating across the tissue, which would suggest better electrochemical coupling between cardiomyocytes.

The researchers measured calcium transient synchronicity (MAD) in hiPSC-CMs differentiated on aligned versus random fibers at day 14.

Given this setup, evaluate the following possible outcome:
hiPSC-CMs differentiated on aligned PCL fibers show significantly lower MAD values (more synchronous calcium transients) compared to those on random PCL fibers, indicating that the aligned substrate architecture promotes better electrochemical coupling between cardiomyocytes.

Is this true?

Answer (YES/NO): YES